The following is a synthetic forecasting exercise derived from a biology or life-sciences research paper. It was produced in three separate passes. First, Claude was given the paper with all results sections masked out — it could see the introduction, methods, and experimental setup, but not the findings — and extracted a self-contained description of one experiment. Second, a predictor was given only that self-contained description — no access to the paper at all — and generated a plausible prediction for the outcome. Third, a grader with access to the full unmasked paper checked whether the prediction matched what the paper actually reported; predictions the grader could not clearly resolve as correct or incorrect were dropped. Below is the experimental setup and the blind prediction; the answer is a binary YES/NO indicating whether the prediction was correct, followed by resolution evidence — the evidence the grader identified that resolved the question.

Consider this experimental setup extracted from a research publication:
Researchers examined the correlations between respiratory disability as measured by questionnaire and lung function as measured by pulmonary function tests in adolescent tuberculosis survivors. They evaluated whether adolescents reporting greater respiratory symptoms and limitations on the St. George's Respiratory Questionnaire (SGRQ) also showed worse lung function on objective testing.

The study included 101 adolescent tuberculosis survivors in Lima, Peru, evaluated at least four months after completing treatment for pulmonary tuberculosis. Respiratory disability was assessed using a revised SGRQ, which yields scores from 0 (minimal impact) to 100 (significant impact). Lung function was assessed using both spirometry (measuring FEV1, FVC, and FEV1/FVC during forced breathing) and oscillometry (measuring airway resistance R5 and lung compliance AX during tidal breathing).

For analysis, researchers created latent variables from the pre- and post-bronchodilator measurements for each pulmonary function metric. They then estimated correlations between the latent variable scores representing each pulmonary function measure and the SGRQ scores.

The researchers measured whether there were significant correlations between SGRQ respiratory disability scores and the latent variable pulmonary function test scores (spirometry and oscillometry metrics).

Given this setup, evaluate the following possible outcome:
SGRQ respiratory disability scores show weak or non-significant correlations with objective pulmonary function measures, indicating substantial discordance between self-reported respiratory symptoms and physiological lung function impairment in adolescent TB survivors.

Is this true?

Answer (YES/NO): YES